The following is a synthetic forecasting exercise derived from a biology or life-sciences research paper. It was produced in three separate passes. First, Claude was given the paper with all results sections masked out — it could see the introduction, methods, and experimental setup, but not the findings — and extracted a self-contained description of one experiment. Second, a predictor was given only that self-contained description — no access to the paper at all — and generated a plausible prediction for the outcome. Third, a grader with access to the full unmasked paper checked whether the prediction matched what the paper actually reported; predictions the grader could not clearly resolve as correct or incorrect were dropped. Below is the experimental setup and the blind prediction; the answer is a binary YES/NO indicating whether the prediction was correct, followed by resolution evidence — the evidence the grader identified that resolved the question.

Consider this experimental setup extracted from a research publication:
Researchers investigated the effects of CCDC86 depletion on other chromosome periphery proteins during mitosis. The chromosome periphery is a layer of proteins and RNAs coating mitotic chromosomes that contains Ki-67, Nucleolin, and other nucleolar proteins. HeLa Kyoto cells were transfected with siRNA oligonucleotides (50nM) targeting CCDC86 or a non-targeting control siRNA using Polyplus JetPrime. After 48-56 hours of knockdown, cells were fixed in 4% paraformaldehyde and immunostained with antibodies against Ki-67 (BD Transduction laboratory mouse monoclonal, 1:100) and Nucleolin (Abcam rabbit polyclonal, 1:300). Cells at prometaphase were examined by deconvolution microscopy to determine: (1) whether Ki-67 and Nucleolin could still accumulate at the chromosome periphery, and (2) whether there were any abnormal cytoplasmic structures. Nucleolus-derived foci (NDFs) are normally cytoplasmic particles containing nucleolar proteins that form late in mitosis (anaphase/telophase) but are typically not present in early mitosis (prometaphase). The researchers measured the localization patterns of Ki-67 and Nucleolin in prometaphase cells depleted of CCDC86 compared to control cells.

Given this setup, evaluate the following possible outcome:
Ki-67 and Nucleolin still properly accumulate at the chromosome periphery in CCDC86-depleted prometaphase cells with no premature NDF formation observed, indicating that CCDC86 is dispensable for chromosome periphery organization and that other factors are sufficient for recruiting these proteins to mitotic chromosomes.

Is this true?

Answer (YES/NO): NO